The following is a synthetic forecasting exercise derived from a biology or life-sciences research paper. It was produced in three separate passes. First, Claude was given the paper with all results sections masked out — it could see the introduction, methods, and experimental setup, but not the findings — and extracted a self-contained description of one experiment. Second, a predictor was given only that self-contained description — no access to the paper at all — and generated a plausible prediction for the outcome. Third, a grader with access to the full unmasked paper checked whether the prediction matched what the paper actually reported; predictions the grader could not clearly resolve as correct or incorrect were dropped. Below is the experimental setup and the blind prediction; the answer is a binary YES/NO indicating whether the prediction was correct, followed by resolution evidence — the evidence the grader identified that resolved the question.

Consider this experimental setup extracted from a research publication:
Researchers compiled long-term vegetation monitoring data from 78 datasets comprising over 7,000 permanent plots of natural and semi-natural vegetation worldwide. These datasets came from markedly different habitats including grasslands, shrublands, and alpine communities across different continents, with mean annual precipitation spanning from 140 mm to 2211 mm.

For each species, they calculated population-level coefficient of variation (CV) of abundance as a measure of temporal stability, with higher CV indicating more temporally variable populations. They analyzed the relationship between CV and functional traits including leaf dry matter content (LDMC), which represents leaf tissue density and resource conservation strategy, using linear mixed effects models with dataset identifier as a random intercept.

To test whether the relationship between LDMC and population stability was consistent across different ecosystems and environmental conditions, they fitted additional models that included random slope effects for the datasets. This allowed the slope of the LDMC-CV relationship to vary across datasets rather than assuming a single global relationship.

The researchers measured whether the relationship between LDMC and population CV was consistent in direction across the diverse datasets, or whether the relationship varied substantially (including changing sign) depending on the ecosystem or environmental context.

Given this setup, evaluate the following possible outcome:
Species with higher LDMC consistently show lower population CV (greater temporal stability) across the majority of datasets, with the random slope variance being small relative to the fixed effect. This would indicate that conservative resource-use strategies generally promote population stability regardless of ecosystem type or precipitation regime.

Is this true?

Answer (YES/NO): YES